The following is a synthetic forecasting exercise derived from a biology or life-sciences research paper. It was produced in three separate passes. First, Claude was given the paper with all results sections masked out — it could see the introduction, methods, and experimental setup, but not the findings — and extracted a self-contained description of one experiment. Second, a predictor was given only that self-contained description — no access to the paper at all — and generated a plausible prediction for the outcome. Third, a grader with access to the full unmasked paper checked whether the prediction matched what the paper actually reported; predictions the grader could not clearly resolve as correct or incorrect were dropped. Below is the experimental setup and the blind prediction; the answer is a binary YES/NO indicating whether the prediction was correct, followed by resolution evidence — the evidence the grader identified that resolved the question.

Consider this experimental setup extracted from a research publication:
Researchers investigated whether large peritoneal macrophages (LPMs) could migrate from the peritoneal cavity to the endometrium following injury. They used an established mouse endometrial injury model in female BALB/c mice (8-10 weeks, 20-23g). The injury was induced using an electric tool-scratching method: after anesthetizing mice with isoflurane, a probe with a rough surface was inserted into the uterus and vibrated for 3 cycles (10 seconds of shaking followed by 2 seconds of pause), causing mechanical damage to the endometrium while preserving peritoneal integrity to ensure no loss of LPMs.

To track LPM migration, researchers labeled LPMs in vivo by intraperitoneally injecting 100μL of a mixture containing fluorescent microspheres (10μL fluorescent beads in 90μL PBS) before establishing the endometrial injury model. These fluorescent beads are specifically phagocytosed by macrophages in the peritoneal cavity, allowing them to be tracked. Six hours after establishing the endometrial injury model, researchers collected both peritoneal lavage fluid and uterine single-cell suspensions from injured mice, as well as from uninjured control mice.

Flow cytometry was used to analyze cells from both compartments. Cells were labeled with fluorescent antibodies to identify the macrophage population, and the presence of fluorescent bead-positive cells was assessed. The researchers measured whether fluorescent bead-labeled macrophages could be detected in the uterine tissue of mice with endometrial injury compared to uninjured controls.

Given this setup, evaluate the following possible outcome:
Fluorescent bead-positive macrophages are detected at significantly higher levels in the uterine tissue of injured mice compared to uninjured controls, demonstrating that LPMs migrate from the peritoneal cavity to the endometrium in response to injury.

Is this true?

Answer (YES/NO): YES